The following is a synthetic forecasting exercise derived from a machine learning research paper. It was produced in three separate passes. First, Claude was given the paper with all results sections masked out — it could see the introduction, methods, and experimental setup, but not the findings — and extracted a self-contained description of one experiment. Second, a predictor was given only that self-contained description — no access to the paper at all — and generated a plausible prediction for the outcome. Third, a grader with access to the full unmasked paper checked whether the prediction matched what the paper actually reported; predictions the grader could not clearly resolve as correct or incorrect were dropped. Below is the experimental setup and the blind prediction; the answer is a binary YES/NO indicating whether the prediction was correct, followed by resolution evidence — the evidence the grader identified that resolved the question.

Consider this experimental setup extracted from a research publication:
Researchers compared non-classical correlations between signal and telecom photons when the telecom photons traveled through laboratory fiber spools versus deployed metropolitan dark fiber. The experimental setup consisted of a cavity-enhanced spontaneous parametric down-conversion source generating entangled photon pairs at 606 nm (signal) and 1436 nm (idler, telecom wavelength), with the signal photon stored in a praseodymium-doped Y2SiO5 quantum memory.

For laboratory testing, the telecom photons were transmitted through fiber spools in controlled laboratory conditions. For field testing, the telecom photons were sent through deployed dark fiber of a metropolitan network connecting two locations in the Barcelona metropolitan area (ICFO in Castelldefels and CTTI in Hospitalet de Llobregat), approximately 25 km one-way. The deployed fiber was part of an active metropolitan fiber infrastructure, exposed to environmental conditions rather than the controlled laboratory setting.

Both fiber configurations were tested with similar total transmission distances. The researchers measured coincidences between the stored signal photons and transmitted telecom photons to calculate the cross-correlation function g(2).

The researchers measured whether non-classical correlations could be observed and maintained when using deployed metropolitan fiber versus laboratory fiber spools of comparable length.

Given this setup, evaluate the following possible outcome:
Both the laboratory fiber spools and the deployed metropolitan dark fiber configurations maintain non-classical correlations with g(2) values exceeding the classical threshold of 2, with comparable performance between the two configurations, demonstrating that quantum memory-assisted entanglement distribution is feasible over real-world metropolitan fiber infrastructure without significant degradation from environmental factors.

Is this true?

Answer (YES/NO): YES